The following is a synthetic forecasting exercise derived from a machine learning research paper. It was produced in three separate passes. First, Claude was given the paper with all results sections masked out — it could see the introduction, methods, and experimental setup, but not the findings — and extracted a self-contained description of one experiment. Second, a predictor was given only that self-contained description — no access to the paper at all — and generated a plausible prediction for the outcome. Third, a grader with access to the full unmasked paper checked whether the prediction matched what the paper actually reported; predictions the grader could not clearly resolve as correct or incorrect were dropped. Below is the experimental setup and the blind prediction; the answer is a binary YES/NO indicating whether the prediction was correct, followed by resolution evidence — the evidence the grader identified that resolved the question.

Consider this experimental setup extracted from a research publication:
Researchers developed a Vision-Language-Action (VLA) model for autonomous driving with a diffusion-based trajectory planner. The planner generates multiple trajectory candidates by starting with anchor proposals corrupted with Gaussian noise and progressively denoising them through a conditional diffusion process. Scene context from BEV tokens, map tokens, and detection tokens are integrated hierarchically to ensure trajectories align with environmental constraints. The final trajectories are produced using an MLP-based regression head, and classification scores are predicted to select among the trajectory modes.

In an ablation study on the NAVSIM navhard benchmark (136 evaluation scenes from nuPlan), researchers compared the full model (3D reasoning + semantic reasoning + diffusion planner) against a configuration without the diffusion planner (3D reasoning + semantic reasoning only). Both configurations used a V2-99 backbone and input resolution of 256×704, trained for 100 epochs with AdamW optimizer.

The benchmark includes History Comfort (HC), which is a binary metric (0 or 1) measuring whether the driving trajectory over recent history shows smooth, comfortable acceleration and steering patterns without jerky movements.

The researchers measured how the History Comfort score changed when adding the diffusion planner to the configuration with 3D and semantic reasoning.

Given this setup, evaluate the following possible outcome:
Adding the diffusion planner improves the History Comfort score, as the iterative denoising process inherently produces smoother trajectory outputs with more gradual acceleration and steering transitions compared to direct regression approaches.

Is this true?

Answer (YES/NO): NO